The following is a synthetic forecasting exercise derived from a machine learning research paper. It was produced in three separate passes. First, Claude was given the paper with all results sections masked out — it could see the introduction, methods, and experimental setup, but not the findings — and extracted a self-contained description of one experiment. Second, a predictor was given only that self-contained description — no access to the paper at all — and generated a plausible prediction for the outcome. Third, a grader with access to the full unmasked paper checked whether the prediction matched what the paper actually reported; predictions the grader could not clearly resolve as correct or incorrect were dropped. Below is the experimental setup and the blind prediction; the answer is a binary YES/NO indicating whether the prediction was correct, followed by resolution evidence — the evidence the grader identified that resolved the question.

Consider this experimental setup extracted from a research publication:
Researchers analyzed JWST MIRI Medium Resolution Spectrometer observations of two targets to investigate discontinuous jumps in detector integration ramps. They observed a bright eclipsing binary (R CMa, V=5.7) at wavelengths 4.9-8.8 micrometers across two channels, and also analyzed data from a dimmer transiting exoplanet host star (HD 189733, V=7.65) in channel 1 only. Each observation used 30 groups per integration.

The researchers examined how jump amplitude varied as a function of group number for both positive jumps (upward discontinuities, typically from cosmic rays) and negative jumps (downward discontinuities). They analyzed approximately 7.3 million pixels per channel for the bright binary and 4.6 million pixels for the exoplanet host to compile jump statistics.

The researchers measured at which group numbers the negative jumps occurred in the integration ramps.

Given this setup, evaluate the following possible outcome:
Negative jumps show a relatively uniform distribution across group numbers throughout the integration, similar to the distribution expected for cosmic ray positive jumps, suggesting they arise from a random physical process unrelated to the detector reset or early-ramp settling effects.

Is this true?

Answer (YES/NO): NO